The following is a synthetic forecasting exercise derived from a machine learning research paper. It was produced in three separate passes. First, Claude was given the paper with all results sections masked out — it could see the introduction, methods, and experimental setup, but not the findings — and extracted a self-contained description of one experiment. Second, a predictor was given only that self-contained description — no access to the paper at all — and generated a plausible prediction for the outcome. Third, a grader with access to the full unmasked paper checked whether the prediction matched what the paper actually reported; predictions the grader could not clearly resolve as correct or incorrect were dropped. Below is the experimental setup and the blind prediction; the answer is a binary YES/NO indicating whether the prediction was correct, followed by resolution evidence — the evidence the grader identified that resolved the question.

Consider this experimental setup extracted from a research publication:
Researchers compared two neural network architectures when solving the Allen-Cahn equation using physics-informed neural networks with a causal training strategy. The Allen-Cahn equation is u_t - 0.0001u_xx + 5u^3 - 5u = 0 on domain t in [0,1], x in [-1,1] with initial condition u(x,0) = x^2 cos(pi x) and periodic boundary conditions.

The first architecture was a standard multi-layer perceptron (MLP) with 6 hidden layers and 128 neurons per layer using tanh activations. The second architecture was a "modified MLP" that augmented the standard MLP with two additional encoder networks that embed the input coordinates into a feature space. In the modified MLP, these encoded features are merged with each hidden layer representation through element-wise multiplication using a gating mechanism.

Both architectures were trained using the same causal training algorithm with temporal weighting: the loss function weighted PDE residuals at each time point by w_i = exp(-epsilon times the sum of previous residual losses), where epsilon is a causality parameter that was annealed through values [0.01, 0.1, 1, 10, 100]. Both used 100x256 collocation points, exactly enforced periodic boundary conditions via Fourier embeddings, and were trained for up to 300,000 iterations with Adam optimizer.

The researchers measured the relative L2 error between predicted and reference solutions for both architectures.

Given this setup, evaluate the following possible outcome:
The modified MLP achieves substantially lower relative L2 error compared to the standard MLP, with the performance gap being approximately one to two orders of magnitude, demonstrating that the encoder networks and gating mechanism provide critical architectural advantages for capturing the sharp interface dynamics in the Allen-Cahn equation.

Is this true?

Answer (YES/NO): YES